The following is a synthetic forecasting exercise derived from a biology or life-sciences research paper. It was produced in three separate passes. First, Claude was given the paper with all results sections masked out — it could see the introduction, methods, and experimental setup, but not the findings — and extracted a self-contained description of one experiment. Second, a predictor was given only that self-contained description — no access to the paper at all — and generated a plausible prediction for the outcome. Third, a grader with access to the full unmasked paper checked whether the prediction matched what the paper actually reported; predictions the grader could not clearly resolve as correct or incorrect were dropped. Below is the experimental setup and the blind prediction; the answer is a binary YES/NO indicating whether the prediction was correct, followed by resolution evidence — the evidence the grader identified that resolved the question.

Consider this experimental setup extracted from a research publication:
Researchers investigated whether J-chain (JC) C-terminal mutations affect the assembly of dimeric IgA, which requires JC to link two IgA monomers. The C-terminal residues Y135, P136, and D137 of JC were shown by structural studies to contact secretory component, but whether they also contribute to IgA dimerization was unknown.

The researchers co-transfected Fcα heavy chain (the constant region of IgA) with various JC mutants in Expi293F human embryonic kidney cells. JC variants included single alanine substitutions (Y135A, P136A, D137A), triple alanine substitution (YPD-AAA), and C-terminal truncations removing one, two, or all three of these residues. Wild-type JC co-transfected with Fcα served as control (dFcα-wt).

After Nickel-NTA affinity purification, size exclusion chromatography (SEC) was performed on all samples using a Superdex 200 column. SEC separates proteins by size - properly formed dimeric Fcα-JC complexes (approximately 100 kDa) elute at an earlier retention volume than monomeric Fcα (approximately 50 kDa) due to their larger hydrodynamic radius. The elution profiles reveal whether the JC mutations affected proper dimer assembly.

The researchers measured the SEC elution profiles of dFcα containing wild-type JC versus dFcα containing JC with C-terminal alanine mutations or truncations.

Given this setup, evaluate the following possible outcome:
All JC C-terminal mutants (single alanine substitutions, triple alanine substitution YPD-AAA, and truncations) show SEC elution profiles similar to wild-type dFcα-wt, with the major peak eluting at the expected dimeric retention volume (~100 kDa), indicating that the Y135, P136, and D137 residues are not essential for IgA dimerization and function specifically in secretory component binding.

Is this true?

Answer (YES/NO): NO